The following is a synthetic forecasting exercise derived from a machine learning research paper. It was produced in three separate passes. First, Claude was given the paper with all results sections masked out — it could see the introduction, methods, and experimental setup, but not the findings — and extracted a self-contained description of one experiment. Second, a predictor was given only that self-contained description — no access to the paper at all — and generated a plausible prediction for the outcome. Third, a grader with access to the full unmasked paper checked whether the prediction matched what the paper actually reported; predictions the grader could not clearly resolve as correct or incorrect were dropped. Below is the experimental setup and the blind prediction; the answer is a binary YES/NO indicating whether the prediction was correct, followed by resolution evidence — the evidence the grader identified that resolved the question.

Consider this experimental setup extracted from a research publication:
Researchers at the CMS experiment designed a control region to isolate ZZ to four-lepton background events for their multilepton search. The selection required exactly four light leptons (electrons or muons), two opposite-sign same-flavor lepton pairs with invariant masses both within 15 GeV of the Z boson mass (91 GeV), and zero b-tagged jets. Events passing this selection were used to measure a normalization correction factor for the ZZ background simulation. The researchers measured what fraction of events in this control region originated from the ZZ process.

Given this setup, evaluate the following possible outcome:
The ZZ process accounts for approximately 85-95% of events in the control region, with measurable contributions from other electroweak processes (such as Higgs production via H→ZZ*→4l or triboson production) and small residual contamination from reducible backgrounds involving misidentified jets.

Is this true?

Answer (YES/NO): NO